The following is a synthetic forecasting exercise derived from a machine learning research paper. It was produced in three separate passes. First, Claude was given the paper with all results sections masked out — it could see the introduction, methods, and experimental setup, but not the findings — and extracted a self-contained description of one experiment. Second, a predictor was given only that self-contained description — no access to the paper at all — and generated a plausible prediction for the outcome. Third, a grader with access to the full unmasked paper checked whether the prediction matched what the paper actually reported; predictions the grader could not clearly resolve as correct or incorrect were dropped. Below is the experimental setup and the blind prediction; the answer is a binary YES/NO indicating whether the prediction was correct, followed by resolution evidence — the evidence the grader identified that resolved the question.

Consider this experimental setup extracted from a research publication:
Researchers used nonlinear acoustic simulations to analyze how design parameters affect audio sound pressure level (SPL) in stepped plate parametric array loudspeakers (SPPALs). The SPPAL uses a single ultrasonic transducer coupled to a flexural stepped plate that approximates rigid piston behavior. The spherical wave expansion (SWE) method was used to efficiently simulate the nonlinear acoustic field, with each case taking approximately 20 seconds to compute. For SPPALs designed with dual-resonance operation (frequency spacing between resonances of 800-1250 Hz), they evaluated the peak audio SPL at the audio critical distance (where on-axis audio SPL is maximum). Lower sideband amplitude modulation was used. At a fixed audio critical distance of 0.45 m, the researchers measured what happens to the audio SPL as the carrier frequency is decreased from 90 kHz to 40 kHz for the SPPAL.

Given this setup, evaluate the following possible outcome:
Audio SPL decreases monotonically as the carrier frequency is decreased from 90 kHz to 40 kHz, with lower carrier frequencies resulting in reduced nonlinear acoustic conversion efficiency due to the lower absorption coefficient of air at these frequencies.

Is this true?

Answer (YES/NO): NO